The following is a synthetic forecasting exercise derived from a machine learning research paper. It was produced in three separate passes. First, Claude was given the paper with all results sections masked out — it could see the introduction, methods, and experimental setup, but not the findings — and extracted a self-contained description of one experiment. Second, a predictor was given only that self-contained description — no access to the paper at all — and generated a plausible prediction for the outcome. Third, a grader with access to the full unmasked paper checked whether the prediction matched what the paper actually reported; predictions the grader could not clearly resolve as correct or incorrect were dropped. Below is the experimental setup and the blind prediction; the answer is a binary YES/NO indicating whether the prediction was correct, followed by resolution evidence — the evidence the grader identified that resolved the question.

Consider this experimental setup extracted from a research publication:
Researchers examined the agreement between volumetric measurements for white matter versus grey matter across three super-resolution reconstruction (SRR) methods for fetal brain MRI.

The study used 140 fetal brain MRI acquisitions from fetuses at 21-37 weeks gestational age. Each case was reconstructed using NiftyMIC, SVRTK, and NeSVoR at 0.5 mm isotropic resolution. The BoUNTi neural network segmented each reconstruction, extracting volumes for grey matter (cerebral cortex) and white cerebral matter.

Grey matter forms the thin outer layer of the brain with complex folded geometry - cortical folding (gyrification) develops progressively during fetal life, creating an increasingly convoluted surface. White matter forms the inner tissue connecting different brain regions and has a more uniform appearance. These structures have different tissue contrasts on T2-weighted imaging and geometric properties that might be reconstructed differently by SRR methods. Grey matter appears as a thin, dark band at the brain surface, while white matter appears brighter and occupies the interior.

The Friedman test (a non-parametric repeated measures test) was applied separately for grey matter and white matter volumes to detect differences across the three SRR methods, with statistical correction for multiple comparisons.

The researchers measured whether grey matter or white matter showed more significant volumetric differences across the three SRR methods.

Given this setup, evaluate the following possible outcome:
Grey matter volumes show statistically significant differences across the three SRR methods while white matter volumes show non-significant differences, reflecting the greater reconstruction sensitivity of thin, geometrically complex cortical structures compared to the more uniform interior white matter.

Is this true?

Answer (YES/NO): NO